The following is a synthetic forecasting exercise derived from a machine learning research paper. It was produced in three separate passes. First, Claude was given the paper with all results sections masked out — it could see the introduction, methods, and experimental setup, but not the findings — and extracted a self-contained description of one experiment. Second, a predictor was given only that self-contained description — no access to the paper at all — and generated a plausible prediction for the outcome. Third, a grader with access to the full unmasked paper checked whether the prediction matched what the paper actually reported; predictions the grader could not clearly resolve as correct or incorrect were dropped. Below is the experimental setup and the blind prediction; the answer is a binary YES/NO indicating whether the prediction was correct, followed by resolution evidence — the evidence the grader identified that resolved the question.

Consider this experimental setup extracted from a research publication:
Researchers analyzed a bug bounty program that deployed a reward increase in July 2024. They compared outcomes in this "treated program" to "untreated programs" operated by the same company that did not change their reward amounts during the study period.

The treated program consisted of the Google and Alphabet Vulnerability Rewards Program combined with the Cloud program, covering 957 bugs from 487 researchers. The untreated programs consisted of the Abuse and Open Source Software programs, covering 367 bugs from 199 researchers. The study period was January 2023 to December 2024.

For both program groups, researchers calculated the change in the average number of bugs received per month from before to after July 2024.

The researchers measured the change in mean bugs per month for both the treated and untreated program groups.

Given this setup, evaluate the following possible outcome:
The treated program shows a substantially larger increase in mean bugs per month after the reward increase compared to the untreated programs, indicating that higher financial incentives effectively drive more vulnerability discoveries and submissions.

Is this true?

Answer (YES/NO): YES